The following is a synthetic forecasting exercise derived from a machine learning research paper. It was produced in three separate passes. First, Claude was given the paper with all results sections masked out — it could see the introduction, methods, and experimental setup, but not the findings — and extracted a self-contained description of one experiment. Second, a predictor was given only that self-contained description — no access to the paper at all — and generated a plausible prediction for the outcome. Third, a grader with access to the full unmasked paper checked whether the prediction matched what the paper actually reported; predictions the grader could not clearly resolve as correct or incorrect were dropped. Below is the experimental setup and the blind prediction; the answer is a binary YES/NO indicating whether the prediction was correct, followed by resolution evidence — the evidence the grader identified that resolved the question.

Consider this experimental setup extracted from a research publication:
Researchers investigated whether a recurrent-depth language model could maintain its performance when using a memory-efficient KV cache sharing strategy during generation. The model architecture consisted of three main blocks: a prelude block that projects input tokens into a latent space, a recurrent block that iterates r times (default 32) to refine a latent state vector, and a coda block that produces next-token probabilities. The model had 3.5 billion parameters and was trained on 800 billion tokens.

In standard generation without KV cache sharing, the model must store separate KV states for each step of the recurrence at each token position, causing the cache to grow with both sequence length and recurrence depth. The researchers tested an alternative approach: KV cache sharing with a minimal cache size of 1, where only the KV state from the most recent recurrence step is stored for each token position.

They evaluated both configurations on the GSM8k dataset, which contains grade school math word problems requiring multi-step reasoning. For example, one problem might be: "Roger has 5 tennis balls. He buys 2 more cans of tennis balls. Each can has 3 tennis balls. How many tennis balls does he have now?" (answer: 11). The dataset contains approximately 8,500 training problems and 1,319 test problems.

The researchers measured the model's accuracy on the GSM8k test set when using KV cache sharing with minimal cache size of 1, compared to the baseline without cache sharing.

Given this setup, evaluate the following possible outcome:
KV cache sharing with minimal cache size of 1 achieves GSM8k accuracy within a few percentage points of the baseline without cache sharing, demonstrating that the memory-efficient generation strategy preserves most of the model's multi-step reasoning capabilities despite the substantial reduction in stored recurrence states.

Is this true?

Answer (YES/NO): YES